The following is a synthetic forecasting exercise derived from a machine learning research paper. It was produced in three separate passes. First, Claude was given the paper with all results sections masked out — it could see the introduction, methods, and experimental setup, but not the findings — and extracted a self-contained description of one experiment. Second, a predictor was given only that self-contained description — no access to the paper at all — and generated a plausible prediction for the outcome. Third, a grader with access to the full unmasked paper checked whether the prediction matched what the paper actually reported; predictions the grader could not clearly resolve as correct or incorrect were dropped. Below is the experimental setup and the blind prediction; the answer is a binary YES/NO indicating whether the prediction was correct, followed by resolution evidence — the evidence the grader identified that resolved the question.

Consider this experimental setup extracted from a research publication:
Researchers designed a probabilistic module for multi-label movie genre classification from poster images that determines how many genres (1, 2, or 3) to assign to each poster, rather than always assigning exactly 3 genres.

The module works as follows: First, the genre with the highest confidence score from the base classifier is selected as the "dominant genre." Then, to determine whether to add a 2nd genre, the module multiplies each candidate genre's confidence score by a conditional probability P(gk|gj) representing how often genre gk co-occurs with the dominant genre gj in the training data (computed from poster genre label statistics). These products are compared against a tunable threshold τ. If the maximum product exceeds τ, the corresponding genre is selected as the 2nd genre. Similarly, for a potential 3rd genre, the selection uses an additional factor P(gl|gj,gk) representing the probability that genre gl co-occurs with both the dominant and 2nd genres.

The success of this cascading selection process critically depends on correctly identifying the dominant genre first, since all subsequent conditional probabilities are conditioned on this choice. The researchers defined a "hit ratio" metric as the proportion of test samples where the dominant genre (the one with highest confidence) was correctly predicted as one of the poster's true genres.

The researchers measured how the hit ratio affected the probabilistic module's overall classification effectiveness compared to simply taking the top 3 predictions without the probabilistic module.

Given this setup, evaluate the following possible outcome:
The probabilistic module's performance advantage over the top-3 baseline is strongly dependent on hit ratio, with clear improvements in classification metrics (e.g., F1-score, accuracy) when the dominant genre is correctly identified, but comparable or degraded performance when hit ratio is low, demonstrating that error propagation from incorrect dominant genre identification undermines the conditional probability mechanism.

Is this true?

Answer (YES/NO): YES